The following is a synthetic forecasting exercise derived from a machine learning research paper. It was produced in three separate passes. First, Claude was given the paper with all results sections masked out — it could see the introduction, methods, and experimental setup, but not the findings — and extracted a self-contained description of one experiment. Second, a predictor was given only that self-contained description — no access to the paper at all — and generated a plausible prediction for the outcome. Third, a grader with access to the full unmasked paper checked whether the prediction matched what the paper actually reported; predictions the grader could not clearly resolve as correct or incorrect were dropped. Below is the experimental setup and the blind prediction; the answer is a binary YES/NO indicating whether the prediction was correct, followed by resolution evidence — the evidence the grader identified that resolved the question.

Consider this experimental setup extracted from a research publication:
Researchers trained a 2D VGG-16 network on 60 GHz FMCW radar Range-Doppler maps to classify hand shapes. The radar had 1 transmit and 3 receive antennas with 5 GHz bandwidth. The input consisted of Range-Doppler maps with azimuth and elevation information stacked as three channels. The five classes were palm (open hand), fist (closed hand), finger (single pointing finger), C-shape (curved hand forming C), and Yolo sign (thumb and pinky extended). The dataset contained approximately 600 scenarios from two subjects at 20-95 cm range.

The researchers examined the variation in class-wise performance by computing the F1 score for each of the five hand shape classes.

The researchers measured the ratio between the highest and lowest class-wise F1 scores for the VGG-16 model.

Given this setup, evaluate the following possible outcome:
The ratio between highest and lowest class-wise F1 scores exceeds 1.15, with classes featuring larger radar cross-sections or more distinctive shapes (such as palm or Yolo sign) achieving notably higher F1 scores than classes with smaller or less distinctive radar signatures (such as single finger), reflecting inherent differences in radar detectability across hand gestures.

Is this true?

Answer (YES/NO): NO